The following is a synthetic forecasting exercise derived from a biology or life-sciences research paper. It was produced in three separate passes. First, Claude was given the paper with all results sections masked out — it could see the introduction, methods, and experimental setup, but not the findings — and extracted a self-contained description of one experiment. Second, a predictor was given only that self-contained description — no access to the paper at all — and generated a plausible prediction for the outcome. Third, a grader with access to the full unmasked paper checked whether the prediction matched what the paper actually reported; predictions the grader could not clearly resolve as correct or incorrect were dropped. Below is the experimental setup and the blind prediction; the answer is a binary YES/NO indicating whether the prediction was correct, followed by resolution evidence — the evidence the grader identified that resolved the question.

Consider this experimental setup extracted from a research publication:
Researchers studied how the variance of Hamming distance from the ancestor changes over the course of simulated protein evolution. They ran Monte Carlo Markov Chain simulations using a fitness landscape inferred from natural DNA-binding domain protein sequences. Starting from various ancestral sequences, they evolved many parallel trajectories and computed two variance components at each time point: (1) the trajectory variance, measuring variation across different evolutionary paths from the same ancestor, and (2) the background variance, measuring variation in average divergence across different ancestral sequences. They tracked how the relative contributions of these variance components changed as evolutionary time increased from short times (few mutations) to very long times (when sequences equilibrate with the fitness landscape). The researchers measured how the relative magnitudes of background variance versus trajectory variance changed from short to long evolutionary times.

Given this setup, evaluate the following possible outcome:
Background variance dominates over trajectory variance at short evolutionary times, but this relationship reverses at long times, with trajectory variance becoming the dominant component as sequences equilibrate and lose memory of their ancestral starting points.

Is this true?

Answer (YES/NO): YES